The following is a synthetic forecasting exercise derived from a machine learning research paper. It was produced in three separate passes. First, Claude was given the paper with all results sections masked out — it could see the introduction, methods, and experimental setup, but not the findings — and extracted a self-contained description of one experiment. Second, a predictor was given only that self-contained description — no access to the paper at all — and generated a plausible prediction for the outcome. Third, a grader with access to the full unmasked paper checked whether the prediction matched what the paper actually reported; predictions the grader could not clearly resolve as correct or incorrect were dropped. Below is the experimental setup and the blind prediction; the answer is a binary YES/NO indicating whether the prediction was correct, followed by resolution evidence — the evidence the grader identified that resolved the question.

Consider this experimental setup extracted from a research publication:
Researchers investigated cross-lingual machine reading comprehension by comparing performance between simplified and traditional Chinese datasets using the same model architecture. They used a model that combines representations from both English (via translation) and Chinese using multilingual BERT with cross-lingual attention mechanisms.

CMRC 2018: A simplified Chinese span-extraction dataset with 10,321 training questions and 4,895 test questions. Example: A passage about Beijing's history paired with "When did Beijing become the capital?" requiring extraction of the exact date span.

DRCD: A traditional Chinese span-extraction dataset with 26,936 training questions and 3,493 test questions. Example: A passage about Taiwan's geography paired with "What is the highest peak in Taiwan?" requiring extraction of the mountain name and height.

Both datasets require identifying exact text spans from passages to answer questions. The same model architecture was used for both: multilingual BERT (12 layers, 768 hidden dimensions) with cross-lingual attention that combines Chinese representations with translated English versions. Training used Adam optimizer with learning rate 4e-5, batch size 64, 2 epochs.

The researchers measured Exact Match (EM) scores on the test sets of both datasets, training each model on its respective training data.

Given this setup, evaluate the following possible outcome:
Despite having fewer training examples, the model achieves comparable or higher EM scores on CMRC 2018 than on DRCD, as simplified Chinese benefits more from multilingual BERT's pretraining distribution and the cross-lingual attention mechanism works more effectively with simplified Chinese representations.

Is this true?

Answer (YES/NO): NO